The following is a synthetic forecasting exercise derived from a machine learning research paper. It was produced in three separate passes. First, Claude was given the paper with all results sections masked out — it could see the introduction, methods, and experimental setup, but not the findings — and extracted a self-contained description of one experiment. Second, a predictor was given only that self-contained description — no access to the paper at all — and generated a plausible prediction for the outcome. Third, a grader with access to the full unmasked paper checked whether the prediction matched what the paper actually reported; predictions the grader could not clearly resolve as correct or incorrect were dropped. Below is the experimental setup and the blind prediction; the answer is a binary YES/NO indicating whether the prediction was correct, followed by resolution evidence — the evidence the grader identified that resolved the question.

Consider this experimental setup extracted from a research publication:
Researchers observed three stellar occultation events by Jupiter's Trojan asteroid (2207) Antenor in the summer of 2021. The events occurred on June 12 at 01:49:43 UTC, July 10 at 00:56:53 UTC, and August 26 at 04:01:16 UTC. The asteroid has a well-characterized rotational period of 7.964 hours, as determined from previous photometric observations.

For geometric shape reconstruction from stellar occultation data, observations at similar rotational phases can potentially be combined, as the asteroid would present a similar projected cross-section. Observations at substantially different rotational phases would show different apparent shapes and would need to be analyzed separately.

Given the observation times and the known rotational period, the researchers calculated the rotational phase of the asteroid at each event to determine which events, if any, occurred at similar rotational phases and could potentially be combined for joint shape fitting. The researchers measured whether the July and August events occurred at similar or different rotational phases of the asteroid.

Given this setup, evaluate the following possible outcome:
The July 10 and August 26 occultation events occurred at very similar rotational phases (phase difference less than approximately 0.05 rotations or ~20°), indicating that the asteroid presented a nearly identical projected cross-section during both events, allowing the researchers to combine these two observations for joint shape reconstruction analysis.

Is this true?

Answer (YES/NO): YES